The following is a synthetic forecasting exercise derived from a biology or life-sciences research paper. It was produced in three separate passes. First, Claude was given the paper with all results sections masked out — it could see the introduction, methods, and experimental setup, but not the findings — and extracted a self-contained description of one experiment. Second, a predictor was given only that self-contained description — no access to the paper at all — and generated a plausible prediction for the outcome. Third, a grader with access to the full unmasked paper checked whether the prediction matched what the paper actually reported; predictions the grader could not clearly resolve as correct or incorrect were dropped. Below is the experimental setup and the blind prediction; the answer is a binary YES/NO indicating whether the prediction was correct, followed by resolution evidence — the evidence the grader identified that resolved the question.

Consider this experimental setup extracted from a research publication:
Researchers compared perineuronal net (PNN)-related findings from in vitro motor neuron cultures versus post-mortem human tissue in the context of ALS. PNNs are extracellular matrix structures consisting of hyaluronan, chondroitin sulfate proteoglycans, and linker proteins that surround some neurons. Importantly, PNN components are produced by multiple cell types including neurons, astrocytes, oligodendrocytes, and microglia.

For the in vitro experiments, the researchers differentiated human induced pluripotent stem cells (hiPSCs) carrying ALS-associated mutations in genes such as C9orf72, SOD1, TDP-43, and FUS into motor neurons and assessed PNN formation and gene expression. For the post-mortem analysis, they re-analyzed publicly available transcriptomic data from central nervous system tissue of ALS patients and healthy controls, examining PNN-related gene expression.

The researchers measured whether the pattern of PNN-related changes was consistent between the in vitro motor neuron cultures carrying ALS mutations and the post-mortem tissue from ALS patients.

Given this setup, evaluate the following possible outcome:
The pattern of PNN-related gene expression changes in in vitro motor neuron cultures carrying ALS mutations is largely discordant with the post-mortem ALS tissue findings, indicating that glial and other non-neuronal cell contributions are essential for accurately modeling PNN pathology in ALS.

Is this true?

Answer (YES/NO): YES